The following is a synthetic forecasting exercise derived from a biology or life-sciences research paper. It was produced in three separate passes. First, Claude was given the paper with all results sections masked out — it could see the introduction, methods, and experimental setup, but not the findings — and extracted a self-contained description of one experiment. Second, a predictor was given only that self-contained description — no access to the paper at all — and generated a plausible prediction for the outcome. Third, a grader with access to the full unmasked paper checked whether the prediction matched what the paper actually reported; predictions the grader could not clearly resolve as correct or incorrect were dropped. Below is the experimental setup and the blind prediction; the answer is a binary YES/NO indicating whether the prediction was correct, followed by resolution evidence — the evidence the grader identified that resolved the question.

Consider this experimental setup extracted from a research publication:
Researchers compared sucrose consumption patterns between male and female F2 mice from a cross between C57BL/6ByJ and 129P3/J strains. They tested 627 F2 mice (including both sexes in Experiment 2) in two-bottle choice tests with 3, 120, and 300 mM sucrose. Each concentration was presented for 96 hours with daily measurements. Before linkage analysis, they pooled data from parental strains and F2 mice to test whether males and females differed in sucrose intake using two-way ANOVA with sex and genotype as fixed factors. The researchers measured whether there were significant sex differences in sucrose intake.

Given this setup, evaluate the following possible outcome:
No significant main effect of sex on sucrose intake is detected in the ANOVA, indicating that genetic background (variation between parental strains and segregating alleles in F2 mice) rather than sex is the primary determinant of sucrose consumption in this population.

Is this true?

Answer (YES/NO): NO